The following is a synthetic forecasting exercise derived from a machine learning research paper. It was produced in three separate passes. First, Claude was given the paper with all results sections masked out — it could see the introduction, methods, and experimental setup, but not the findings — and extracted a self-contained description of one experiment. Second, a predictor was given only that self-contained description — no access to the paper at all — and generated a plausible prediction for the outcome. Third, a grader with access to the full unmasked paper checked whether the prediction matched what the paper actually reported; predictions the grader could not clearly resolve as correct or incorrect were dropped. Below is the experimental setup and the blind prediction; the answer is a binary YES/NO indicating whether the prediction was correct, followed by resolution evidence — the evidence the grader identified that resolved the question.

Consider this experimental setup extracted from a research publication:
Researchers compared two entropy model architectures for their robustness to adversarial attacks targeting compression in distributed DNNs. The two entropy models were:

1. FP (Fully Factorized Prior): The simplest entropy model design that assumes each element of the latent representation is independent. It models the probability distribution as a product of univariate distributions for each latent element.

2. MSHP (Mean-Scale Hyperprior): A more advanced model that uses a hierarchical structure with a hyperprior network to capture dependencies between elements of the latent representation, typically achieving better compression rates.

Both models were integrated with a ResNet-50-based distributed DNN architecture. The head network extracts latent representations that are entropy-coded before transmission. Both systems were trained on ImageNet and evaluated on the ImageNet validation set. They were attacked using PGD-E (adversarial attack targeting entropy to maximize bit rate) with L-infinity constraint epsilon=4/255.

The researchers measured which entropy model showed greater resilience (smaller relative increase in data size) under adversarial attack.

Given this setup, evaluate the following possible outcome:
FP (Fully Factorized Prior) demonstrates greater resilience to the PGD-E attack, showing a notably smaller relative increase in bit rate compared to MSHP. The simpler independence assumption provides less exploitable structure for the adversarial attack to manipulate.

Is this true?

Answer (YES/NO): YES